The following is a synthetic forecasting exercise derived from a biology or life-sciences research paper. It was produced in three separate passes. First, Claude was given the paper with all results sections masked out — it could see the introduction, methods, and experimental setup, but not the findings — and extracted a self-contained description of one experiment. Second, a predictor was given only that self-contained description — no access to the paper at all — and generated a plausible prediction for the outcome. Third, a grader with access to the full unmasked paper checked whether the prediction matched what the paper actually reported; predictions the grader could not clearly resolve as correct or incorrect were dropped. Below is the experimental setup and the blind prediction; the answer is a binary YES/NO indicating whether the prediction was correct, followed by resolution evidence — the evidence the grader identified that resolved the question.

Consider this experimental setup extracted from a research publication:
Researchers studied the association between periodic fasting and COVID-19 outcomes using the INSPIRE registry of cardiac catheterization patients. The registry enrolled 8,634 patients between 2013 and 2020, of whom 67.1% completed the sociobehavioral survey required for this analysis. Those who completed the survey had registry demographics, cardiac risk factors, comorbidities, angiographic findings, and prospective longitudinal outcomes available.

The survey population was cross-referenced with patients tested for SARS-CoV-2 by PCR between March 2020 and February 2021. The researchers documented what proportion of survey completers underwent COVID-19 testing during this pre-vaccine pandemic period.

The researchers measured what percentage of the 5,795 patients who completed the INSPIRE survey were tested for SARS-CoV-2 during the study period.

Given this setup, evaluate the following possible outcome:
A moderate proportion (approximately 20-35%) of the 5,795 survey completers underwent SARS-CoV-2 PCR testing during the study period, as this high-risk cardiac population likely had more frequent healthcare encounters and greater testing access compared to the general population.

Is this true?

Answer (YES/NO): YES